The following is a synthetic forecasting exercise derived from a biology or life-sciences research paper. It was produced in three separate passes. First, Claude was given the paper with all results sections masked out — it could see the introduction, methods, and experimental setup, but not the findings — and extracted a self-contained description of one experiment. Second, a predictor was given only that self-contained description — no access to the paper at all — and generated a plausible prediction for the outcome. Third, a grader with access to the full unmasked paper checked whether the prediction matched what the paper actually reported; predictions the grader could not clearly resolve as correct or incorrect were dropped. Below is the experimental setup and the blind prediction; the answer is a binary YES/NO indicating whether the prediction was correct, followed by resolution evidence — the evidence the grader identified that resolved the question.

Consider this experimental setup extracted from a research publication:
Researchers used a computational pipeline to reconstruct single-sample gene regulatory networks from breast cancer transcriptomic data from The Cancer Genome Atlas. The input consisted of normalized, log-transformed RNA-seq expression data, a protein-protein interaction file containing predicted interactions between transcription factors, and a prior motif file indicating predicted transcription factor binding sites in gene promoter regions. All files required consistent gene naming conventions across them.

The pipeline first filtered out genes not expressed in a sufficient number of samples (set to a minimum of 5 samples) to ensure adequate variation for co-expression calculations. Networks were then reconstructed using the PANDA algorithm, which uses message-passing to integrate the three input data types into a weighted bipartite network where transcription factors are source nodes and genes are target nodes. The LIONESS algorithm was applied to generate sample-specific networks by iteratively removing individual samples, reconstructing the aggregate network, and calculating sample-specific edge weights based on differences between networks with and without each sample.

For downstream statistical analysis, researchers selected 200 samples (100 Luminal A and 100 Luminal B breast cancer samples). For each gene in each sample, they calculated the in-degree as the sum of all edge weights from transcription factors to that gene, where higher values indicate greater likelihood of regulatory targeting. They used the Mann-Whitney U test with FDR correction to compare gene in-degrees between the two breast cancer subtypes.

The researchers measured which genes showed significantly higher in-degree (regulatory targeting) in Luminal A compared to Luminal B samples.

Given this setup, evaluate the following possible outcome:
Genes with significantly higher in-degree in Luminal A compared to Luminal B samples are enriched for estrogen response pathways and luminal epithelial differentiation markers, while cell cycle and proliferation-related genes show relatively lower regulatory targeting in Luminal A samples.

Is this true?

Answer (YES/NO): NO